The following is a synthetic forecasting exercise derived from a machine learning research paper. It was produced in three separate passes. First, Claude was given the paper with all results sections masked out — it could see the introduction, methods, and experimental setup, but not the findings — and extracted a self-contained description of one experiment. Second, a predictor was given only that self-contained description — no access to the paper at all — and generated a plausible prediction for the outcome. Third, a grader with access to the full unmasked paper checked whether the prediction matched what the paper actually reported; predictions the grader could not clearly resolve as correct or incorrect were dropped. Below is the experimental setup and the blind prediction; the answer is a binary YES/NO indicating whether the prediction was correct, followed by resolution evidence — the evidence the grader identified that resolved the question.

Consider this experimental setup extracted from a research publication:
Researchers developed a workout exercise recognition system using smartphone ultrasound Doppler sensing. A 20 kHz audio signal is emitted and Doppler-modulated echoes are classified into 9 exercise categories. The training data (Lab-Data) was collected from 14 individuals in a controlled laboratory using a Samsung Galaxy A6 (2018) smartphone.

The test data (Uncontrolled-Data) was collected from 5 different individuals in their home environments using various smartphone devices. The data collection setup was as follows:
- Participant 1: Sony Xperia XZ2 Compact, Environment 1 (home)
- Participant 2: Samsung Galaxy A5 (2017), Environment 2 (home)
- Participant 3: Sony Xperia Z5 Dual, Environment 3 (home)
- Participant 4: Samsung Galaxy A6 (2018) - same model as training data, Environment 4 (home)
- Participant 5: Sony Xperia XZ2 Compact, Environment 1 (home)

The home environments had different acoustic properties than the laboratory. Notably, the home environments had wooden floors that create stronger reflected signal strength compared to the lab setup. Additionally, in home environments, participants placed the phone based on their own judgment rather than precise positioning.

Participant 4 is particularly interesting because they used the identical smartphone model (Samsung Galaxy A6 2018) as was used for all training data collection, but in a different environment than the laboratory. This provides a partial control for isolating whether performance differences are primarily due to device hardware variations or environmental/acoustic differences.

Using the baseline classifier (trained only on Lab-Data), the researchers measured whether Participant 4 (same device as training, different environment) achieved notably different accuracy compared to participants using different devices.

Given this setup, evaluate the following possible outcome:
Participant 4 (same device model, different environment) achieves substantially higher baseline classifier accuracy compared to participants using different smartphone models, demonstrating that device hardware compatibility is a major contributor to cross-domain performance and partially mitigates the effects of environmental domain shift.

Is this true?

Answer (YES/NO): NO